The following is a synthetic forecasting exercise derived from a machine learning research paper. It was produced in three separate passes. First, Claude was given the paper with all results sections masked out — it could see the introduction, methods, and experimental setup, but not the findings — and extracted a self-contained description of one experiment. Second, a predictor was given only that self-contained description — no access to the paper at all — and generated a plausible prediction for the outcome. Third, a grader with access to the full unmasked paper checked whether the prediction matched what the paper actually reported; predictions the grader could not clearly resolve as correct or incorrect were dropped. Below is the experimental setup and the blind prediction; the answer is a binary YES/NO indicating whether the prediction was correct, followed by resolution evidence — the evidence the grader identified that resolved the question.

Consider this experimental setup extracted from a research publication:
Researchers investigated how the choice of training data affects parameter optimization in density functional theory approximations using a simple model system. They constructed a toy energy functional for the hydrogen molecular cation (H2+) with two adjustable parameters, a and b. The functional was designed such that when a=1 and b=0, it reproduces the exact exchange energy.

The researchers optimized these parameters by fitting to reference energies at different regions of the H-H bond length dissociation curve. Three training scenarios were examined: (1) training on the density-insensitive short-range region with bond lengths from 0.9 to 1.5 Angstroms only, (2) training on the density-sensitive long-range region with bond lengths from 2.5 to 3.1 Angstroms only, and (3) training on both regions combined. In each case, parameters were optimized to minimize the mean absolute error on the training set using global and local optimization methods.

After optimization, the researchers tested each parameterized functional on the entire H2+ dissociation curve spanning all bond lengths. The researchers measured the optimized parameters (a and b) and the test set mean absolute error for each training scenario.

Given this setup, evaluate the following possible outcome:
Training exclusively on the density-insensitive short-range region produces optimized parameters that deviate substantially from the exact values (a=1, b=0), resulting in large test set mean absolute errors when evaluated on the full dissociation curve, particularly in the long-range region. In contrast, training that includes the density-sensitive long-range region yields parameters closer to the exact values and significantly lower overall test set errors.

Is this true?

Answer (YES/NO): YES